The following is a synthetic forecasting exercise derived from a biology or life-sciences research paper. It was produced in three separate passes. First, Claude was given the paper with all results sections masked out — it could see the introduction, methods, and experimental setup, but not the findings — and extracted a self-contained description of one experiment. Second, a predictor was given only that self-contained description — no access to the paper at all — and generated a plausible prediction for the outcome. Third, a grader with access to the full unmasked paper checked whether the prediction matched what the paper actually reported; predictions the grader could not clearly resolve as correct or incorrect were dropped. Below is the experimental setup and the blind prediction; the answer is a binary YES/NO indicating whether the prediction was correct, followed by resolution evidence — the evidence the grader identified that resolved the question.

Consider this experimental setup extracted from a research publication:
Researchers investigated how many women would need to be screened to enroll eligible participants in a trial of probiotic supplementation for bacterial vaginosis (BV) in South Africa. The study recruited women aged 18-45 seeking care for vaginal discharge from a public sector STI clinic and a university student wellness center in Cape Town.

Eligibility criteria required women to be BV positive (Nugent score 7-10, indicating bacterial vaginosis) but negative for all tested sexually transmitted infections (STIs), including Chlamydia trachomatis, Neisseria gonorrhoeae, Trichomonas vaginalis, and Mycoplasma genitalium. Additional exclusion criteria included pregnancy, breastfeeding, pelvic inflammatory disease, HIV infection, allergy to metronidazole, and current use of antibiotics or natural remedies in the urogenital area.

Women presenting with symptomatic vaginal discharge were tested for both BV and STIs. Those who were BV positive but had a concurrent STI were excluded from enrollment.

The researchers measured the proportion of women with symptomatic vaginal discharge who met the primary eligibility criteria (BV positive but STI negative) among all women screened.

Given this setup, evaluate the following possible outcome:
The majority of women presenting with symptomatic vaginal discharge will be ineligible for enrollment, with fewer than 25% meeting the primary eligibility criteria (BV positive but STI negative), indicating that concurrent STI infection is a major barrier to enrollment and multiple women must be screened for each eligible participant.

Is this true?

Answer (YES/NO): NO